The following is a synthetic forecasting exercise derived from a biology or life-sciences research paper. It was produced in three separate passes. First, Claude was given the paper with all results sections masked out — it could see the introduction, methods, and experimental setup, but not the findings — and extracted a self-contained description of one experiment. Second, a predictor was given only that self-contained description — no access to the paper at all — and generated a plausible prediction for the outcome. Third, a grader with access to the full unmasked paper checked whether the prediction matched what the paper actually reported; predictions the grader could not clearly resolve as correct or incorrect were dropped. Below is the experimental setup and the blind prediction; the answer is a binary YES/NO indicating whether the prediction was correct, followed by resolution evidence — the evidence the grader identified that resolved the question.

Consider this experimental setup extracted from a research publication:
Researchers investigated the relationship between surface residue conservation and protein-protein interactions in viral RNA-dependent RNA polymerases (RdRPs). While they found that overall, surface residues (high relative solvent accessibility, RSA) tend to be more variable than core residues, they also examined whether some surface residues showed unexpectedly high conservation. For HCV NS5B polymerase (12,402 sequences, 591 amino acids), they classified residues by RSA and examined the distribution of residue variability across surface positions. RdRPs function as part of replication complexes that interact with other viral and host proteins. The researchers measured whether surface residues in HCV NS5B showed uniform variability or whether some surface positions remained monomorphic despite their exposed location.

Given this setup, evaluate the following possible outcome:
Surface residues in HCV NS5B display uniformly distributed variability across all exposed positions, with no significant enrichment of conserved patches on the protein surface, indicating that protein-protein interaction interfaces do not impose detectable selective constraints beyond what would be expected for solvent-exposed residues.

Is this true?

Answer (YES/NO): NO